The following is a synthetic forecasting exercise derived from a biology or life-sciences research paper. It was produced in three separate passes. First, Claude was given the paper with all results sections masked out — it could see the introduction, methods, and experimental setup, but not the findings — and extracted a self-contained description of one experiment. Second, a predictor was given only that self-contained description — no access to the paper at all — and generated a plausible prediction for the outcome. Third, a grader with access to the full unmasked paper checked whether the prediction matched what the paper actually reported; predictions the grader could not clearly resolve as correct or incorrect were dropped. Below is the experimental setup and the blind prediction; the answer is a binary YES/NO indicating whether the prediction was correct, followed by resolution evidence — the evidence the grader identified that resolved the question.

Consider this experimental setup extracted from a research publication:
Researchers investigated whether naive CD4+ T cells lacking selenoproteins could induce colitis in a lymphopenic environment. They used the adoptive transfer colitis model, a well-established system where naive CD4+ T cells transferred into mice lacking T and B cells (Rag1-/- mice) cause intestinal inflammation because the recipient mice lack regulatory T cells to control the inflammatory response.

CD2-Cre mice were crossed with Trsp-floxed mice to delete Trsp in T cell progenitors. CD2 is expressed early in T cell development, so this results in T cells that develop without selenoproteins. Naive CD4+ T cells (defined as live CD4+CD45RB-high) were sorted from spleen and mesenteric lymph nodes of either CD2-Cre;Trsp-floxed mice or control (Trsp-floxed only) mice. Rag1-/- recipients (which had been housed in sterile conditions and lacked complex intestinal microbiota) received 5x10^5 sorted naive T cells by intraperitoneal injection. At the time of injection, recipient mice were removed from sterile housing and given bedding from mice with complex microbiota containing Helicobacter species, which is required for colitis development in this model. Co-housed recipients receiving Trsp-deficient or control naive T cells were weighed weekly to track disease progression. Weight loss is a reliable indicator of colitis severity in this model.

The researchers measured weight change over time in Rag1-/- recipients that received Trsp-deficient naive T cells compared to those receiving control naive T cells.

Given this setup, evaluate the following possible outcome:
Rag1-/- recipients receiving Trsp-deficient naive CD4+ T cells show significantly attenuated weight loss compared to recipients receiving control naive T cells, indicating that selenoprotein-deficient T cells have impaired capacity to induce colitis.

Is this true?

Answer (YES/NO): YES